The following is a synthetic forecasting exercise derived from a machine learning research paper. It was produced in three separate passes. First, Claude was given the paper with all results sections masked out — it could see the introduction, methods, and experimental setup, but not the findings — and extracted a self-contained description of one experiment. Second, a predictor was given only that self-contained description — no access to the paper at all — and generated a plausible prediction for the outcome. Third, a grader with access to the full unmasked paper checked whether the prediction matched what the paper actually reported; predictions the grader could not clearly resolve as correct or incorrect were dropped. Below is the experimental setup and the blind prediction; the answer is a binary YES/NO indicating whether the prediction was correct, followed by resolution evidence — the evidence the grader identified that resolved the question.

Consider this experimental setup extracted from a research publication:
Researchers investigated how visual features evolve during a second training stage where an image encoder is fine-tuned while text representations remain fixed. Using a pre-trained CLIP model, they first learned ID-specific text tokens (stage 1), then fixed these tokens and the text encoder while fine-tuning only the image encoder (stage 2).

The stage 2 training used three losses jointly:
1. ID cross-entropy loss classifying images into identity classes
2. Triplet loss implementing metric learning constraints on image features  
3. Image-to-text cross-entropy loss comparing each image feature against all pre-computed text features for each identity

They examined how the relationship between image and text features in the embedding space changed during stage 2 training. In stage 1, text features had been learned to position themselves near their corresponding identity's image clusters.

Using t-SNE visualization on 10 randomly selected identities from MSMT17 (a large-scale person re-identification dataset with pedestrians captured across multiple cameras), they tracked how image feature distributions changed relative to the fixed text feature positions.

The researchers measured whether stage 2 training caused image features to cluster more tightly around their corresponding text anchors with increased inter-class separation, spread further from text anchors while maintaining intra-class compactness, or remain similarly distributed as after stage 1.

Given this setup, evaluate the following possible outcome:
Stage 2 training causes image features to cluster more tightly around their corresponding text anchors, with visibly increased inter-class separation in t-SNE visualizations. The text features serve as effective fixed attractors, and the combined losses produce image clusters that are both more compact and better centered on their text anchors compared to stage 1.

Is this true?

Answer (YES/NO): YES